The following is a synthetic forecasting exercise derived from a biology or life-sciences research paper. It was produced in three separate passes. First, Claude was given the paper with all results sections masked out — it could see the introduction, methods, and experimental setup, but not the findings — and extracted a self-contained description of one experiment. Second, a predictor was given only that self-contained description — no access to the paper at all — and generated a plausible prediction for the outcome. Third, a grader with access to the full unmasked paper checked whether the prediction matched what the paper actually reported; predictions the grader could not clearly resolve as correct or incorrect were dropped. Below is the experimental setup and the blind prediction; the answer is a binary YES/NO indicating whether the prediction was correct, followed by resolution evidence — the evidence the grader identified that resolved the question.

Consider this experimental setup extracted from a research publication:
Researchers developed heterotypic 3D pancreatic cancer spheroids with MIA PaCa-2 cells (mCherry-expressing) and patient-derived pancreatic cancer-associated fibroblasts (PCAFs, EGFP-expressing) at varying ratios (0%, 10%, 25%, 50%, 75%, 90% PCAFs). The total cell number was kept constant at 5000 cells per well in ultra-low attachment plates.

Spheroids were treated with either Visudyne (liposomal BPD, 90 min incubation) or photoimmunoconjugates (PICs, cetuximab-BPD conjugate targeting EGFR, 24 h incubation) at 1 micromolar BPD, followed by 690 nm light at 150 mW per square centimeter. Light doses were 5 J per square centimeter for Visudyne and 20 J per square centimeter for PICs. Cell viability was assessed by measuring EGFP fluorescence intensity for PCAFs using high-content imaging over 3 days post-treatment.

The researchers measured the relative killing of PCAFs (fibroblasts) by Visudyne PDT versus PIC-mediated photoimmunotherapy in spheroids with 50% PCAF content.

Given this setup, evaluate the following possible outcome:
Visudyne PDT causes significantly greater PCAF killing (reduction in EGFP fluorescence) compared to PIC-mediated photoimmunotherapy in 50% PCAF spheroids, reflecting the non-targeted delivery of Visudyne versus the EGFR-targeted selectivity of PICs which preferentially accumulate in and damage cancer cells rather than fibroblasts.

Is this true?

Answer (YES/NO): NO